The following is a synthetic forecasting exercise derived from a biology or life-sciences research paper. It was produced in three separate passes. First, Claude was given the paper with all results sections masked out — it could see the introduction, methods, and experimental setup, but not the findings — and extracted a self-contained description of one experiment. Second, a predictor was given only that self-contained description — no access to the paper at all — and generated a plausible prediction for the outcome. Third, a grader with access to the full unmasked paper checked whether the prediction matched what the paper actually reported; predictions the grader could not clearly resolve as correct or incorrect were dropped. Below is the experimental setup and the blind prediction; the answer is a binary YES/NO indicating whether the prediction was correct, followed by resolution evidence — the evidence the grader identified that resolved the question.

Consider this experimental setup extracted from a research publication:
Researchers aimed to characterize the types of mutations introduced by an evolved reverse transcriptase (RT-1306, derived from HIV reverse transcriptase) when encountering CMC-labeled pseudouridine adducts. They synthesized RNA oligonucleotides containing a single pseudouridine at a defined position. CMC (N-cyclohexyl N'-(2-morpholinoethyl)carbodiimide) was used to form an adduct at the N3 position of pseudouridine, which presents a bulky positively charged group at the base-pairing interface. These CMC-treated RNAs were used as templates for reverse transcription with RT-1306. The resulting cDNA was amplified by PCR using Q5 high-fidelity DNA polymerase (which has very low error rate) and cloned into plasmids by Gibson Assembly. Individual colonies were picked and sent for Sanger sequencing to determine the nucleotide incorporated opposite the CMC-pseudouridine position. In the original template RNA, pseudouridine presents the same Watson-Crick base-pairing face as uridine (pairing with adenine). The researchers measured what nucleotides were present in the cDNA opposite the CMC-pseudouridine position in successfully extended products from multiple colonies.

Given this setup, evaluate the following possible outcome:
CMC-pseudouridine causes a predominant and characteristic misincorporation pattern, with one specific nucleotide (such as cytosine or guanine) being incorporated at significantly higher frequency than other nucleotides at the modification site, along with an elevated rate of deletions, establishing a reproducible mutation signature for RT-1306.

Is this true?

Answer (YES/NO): NO